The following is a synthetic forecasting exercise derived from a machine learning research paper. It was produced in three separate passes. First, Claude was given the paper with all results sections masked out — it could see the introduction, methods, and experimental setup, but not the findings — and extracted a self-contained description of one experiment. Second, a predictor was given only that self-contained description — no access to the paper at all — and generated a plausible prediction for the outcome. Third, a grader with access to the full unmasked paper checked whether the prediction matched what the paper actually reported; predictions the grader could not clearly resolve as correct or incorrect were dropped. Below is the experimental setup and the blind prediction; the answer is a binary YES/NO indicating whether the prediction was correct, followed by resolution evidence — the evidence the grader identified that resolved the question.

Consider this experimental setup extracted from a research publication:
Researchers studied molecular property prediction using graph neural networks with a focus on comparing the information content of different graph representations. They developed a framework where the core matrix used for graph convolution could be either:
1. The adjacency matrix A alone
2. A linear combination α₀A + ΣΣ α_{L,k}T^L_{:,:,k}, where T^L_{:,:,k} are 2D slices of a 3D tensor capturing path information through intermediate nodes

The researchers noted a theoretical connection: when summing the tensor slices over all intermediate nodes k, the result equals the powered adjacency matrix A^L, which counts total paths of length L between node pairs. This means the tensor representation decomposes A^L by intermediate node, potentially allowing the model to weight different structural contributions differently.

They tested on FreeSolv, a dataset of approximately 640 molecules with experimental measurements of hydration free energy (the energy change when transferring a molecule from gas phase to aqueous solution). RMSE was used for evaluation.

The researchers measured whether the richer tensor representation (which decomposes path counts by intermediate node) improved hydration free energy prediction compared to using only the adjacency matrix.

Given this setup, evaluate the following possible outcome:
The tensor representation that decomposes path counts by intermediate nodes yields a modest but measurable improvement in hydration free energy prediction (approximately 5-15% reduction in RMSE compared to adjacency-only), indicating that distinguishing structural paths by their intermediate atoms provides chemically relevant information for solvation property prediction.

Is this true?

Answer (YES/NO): NO